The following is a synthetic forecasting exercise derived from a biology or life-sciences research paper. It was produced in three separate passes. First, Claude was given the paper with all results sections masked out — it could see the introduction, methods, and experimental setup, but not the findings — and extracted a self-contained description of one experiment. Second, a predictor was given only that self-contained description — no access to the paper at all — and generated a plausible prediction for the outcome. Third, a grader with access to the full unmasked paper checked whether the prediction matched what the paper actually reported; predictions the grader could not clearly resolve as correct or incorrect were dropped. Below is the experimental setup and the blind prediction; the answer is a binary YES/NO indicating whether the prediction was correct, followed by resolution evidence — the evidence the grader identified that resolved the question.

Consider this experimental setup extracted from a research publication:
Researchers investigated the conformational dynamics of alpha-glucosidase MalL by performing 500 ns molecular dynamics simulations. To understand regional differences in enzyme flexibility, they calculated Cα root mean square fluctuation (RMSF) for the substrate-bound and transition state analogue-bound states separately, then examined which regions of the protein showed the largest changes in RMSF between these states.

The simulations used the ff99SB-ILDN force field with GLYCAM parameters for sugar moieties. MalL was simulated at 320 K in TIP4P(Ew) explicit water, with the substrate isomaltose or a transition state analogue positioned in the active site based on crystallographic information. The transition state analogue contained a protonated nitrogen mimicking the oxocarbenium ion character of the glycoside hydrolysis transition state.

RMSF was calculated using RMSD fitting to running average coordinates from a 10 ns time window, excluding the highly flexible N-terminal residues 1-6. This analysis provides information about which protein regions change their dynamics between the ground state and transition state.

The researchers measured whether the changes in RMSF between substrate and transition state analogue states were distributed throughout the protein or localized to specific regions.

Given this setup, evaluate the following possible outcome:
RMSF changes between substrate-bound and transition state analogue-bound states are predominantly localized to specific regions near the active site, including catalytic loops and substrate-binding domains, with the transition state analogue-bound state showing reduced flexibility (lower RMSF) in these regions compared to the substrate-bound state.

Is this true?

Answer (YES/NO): YES